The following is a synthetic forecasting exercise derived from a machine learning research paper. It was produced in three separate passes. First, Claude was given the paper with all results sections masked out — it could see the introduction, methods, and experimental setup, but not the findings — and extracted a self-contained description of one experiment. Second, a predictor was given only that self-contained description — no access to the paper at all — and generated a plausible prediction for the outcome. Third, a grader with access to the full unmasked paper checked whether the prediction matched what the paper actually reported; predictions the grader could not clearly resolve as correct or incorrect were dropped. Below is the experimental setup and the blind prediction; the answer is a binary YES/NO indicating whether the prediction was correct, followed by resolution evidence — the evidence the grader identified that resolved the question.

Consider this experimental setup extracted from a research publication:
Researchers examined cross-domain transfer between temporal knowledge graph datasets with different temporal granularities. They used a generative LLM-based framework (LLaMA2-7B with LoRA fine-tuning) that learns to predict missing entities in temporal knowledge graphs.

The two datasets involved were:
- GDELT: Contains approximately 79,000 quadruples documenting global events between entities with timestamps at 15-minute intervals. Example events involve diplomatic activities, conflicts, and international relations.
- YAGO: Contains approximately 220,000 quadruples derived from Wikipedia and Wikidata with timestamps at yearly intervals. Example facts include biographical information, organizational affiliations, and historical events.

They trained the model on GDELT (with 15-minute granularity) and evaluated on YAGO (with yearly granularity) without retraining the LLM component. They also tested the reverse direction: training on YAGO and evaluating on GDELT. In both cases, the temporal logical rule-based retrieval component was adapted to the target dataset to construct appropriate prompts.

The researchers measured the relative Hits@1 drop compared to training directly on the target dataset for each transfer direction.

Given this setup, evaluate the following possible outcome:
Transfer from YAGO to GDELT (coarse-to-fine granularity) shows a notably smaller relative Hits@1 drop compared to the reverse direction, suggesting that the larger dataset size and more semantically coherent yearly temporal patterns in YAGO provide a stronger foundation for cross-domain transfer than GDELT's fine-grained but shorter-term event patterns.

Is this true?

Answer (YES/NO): NO